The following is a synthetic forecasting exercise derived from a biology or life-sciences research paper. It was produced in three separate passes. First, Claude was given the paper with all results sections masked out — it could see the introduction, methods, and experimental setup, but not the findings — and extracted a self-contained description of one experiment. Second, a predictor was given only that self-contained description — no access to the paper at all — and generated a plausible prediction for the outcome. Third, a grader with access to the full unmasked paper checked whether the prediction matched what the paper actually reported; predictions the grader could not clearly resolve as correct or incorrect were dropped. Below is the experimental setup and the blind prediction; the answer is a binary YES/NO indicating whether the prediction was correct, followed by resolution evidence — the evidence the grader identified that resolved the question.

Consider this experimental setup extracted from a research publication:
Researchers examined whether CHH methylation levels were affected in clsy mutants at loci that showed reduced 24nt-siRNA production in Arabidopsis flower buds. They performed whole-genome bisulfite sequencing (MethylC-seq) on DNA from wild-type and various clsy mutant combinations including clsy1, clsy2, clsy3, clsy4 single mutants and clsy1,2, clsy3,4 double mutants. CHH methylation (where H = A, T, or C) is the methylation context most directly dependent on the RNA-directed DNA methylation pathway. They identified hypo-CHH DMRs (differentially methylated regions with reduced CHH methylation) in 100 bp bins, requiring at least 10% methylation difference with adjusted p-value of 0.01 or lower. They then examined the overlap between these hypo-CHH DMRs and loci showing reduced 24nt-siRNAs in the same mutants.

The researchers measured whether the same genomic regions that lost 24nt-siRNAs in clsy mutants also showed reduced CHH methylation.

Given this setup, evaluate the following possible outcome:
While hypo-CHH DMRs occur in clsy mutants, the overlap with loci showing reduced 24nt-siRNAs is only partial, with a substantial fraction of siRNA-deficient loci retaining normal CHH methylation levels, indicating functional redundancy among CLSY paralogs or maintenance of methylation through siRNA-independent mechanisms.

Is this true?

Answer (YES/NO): NO